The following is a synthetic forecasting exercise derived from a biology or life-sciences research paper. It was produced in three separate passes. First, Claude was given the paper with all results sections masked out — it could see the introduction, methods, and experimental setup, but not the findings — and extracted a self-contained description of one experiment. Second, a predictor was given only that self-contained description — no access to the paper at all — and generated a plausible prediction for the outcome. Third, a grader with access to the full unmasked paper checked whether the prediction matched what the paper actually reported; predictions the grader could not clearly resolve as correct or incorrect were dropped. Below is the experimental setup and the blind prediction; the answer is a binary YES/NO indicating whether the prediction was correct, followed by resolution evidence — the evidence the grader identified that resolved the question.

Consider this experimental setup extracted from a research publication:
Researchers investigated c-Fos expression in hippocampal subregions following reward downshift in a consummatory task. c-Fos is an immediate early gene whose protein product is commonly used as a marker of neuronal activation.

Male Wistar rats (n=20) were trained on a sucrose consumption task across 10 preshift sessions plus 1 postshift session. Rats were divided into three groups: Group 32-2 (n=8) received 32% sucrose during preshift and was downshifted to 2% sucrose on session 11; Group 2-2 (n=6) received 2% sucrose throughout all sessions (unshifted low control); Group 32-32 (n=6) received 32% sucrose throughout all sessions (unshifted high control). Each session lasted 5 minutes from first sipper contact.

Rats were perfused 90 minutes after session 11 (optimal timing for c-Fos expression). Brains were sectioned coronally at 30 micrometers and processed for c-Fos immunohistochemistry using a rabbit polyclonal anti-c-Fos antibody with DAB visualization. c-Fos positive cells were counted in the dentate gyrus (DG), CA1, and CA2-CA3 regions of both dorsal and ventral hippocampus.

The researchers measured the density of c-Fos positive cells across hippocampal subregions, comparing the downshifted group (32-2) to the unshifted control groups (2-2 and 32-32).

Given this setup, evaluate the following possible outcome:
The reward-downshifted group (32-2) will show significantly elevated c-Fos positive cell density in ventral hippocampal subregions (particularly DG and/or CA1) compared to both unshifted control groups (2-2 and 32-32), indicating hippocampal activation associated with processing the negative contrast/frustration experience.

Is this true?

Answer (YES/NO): NO